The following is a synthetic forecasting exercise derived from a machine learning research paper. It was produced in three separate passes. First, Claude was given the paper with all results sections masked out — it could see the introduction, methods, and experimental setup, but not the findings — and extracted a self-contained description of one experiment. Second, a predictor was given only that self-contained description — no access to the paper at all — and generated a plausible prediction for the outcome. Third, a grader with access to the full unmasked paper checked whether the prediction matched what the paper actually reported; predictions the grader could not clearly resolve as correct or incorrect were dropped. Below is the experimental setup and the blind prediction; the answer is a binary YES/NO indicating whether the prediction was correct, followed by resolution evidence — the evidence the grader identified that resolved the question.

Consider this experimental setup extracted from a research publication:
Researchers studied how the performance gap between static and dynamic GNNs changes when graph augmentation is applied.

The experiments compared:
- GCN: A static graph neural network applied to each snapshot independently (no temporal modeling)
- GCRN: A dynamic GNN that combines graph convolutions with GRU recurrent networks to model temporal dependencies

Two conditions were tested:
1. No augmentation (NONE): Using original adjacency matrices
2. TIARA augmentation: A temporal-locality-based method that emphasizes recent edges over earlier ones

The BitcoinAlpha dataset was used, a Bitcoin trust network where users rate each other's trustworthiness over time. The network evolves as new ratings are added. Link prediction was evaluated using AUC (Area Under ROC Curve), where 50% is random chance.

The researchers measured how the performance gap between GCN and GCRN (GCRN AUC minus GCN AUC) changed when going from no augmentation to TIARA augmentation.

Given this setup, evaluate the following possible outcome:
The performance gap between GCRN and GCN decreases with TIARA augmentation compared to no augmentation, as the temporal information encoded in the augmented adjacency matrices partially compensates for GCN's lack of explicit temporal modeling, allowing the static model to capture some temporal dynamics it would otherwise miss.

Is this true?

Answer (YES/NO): YES